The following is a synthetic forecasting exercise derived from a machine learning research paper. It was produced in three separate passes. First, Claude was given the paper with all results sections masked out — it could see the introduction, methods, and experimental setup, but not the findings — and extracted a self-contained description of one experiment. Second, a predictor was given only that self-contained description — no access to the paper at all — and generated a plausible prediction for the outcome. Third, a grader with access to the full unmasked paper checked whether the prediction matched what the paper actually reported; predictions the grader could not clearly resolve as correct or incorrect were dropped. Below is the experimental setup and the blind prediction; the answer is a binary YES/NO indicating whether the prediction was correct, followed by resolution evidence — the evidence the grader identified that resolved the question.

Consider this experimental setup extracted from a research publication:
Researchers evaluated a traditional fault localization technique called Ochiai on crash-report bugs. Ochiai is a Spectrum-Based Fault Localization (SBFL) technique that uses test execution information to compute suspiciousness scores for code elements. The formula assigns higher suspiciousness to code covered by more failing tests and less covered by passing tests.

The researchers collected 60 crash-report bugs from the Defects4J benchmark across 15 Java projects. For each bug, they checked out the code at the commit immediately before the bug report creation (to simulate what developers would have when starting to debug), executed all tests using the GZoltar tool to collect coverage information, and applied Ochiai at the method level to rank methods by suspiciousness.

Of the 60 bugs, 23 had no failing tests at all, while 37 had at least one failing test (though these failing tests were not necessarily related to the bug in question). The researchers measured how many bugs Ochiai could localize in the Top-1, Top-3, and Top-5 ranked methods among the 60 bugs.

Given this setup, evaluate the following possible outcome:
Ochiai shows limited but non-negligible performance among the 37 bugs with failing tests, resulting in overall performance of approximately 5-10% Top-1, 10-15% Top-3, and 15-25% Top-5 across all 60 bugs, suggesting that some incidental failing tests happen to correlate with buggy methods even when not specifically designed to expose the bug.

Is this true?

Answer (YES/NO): NO